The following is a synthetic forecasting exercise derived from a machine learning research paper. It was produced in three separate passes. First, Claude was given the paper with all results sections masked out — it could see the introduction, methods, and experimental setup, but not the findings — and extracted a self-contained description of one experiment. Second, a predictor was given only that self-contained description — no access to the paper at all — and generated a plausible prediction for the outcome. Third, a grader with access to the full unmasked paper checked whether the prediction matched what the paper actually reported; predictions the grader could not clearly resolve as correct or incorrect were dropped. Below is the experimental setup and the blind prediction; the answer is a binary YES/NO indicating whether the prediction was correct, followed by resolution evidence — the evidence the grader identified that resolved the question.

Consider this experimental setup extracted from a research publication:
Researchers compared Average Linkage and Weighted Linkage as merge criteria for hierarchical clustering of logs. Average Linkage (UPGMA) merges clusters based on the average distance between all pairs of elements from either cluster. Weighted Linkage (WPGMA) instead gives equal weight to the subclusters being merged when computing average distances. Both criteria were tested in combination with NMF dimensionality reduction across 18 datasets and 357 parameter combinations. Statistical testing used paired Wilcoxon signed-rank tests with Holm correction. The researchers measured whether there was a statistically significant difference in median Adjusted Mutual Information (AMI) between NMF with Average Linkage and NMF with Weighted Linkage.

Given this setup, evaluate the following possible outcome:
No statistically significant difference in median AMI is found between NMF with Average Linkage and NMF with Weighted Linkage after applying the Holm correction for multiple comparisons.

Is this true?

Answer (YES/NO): NO